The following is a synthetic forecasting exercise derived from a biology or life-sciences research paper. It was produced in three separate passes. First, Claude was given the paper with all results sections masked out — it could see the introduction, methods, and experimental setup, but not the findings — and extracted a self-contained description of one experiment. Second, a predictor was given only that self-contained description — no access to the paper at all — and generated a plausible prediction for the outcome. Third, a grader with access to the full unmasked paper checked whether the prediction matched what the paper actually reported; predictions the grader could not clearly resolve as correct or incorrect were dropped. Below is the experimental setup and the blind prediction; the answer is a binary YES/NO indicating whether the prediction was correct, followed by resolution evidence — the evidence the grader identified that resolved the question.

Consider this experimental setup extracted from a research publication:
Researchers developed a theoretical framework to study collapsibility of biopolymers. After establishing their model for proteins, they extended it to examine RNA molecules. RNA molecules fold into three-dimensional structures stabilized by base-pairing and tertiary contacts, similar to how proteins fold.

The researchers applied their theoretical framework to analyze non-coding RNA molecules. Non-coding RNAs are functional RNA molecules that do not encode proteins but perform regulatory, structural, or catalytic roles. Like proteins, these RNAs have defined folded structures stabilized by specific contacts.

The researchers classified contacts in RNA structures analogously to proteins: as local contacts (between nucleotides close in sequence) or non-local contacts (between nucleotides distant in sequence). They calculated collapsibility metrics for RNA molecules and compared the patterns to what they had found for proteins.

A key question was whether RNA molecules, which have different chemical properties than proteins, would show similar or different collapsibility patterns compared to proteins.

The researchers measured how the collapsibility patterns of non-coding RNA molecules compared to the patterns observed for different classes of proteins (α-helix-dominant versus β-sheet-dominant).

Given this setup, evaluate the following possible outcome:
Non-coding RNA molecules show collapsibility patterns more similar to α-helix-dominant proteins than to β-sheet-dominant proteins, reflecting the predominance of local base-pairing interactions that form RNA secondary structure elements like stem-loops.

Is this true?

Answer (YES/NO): NO